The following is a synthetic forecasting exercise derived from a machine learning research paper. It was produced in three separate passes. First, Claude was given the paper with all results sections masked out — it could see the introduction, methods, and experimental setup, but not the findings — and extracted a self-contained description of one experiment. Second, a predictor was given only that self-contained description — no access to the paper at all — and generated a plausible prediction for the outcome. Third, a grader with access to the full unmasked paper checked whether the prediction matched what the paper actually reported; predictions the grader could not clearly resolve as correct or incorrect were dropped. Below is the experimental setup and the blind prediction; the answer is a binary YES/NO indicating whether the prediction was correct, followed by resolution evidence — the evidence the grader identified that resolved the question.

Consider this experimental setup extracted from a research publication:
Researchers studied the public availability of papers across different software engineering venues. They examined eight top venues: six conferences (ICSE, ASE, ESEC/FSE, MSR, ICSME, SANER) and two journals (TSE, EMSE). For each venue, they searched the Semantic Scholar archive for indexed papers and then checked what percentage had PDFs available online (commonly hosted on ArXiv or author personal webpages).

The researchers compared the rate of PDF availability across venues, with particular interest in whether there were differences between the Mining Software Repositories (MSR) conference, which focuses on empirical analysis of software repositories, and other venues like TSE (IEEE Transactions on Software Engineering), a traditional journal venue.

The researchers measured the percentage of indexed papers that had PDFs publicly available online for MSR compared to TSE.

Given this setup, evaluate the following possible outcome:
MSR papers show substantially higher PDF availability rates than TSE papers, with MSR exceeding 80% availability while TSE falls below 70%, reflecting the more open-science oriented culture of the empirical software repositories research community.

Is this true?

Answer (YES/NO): NO